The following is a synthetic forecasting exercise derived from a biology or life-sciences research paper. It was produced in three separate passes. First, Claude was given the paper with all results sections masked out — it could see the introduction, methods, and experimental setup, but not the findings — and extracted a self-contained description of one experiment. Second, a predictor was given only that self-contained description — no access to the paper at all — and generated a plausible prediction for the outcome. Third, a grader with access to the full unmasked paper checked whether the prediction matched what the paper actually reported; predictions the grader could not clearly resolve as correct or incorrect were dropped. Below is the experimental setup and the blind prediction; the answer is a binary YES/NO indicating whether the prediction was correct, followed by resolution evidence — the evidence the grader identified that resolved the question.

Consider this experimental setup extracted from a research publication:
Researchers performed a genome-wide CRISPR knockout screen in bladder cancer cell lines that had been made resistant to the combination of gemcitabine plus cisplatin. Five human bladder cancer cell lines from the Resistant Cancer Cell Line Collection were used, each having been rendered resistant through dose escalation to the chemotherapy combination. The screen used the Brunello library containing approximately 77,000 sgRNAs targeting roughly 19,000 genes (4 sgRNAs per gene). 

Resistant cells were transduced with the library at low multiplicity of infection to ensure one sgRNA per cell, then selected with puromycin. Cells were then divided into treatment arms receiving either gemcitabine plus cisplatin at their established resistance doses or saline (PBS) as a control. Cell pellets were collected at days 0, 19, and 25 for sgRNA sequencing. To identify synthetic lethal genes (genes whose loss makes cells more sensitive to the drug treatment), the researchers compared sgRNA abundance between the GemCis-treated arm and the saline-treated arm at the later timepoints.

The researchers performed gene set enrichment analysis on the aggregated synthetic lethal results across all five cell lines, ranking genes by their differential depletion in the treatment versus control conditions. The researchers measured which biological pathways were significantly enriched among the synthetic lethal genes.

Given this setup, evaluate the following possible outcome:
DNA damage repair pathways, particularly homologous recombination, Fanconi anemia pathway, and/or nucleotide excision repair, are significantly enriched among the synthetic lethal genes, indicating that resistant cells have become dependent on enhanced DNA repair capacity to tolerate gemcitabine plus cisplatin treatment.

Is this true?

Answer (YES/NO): YES